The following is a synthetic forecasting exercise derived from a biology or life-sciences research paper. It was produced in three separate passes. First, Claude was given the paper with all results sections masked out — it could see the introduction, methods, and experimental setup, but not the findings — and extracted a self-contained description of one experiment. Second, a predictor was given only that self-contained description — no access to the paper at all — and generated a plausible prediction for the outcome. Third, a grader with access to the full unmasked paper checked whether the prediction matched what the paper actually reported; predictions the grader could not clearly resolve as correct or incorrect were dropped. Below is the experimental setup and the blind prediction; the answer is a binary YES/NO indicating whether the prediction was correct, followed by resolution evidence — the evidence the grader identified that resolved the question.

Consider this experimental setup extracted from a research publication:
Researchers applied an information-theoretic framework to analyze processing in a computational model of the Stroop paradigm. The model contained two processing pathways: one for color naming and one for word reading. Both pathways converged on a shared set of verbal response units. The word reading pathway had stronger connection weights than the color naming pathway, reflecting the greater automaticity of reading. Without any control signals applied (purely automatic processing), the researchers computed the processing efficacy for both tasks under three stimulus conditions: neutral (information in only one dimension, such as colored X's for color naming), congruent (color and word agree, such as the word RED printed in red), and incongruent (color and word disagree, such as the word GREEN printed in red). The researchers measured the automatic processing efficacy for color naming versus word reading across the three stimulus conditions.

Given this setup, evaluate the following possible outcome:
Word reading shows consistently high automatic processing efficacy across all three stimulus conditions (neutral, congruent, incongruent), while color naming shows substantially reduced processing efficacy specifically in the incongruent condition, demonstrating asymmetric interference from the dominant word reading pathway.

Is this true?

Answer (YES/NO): YES